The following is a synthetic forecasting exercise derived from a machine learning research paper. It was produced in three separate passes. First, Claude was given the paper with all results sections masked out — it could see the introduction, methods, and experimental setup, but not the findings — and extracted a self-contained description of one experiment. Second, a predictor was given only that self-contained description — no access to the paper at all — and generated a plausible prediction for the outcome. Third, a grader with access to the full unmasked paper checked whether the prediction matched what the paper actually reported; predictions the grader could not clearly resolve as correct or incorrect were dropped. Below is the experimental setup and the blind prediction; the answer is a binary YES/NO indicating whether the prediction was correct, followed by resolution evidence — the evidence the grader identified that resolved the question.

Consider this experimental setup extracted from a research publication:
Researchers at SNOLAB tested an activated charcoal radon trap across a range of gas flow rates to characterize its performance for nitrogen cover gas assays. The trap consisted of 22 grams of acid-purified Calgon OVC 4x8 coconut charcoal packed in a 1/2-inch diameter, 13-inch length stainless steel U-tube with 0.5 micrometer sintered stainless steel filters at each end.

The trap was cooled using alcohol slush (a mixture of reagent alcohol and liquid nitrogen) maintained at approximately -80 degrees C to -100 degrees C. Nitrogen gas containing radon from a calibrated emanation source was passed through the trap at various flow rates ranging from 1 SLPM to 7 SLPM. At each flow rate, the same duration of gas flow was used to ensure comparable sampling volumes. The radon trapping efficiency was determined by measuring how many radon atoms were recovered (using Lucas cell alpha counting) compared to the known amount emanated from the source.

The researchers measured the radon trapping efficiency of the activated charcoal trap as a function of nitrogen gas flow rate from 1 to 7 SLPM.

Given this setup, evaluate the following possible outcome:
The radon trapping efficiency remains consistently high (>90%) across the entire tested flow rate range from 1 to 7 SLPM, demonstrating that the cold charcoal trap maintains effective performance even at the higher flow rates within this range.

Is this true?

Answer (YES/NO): YES